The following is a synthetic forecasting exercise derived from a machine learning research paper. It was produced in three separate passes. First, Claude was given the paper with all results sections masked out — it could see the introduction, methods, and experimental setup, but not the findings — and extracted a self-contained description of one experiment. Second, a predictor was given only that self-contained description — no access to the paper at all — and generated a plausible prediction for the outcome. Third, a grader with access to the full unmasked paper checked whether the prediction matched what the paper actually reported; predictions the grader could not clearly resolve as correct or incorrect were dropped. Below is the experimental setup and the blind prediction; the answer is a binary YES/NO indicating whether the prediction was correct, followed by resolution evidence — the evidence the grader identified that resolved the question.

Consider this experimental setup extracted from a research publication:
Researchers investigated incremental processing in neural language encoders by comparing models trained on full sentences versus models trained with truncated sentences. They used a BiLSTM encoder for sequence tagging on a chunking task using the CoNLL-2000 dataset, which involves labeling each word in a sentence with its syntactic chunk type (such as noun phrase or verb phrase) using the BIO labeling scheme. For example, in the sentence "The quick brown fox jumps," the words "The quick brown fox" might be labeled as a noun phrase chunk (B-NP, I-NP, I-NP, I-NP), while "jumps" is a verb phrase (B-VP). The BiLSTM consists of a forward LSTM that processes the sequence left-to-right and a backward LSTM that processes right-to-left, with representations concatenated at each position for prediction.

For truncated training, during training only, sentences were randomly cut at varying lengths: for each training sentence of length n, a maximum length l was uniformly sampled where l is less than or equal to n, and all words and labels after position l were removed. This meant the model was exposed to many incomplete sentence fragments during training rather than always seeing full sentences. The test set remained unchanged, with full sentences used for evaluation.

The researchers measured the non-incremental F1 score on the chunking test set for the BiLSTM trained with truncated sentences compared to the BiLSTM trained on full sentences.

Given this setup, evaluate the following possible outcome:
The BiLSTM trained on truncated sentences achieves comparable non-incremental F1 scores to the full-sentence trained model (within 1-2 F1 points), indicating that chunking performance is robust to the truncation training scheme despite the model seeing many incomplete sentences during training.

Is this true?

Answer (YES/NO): NO